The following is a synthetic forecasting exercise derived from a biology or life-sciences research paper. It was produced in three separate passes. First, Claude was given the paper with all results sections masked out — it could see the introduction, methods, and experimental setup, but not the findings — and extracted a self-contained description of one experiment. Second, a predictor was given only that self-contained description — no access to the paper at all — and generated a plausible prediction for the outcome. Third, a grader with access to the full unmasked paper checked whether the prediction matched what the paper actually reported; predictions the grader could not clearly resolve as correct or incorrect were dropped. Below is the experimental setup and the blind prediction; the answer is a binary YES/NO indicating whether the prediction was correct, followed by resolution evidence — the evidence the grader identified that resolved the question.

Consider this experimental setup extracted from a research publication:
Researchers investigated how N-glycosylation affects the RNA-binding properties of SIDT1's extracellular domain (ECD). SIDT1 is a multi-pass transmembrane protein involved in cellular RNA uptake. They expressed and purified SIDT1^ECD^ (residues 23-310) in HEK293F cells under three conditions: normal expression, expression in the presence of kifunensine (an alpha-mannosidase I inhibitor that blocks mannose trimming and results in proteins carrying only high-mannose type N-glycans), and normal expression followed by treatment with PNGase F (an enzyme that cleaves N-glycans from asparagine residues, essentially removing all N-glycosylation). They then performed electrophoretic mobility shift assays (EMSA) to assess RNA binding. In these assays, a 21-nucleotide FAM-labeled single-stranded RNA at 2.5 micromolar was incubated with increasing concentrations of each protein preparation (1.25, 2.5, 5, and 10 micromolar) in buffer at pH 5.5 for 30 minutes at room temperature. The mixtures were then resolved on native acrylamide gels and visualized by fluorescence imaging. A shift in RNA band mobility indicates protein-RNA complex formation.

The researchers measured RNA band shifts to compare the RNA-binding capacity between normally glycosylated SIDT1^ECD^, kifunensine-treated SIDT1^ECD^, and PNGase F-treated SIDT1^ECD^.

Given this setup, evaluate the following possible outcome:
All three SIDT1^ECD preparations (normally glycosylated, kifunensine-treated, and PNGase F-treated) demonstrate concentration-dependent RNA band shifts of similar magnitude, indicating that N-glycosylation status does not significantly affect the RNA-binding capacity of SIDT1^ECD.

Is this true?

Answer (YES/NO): NO